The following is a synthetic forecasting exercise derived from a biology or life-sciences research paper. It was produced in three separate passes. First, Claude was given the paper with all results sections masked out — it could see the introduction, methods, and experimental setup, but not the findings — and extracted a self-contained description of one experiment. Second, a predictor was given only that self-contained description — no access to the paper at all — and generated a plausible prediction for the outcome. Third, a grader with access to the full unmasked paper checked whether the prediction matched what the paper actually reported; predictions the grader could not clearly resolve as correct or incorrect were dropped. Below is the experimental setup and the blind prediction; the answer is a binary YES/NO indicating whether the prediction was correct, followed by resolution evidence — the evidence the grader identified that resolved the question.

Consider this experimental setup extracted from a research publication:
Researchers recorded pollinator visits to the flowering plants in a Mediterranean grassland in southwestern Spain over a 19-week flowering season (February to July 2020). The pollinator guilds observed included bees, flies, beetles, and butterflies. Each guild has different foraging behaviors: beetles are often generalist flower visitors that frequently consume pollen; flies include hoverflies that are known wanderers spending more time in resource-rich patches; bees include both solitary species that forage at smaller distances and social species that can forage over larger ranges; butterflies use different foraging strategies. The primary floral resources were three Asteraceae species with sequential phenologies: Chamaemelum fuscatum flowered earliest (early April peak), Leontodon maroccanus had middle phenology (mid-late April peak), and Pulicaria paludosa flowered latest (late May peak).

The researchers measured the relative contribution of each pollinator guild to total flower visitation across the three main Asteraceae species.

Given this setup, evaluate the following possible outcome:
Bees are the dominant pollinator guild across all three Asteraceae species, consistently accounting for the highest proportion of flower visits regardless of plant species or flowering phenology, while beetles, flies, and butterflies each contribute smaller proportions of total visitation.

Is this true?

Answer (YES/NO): NO